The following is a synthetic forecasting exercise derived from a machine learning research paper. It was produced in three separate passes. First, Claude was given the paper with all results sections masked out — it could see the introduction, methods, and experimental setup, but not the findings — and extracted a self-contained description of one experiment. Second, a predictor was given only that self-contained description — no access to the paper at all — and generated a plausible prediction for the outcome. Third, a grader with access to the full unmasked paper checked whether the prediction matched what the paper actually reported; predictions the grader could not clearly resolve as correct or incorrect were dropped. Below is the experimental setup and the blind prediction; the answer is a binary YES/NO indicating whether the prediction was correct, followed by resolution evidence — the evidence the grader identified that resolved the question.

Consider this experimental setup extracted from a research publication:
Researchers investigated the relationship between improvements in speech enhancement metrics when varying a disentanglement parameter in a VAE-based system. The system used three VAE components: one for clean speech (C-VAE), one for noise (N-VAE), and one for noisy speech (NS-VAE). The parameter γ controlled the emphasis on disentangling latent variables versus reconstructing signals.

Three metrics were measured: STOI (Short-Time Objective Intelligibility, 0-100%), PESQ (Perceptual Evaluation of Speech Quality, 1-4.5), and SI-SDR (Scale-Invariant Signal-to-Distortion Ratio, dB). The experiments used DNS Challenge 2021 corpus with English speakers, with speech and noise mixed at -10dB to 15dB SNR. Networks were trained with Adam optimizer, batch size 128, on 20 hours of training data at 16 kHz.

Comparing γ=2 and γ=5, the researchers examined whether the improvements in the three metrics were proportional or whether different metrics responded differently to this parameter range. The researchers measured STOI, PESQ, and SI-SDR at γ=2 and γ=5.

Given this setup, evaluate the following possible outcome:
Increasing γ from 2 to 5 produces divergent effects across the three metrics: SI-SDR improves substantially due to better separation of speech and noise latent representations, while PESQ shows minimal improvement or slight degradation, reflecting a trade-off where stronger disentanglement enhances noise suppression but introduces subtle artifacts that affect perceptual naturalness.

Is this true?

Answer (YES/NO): NO